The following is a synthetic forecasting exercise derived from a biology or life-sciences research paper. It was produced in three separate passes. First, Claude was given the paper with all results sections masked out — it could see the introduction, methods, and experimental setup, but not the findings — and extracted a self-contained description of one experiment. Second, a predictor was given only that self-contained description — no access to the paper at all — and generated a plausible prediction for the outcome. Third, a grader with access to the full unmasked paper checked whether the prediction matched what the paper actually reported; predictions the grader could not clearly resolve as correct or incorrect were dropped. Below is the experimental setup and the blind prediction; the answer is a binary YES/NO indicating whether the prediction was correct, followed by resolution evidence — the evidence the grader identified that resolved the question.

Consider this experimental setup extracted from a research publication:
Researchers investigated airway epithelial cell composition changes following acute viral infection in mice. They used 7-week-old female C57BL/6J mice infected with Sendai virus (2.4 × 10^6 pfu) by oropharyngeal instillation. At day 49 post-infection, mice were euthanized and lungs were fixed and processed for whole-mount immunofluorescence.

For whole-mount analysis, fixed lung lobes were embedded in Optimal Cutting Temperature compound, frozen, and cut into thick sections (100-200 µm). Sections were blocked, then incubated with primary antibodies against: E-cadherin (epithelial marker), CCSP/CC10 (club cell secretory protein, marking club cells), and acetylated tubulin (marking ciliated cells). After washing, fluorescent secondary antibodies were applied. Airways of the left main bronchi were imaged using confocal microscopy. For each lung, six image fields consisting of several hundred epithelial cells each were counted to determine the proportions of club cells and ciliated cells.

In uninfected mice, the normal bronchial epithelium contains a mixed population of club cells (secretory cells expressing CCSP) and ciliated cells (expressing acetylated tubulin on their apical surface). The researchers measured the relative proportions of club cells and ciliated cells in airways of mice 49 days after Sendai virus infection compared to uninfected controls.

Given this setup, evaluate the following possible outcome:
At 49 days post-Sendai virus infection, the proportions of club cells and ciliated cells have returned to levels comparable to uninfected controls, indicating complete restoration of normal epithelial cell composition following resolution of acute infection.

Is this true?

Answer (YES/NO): NO